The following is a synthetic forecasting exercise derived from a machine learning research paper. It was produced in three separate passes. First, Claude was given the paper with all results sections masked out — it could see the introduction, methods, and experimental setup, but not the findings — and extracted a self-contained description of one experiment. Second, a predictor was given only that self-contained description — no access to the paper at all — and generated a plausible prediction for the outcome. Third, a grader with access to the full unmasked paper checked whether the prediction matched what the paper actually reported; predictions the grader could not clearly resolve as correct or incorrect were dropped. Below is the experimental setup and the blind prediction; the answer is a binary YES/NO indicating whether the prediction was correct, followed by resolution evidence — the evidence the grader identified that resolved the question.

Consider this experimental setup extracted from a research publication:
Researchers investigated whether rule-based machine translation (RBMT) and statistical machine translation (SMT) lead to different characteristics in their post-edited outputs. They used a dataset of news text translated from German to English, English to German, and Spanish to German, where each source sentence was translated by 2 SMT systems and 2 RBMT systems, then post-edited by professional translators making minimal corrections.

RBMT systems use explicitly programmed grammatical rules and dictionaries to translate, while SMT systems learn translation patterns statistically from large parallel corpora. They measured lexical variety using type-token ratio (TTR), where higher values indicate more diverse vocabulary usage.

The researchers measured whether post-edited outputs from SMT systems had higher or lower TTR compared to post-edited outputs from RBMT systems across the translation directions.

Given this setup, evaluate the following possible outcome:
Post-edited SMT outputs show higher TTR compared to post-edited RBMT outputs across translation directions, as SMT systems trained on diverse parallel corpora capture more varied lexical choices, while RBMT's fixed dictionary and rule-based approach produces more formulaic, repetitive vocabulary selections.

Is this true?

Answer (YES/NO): YES